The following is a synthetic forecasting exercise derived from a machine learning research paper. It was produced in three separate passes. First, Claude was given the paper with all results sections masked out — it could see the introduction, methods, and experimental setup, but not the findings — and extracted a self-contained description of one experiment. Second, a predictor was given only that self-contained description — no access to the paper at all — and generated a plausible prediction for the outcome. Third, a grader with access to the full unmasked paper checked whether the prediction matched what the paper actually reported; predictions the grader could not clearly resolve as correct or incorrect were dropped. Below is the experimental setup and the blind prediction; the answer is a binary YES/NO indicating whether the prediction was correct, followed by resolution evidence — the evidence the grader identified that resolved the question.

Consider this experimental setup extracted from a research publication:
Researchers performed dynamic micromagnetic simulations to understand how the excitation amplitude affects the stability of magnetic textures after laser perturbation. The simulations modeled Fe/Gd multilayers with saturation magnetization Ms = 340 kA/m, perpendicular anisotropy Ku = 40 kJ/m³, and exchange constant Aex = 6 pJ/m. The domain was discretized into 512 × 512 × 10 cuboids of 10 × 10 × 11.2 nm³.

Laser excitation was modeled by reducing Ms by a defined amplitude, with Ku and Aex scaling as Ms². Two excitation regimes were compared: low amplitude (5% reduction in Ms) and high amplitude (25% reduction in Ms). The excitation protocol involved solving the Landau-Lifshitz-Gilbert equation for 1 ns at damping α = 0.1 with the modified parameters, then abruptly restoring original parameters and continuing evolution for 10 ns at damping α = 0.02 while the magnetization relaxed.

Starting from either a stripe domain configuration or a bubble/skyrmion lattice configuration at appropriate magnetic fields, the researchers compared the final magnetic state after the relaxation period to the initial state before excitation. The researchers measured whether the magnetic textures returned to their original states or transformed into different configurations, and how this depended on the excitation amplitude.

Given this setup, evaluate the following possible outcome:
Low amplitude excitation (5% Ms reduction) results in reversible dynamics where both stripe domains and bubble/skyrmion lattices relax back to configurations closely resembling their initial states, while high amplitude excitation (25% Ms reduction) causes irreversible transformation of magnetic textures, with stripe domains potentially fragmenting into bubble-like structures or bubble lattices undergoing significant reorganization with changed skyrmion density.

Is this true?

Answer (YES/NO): NO